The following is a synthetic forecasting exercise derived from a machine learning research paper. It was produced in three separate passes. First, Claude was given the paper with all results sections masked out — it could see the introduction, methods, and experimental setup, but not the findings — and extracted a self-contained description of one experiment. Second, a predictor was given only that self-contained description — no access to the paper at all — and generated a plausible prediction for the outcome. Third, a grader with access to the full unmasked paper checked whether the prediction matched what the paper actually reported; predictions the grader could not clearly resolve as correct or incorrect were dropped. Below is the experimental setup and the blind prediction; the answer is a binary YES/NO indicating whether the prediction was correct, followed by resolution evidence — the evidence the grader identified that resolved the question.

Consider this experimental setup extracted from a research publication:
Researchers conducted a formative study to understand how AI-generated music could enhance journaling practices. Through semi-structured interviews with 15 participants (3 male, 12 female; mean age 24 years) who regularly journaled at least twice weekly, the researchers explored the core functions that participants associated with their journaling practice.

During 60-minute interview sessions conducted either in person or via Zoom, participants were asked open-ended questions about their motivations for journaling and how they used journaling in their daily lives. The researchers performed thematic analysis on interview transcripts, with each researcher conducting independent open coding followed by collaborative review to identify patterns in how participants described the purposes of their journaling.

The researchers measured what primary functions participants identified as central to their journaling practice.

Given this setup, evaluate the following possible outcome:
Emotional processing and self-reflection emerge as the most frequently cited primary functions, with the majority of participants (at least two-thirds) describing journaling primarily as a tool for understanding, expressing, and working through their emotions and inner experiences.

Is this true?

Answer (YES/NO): NO